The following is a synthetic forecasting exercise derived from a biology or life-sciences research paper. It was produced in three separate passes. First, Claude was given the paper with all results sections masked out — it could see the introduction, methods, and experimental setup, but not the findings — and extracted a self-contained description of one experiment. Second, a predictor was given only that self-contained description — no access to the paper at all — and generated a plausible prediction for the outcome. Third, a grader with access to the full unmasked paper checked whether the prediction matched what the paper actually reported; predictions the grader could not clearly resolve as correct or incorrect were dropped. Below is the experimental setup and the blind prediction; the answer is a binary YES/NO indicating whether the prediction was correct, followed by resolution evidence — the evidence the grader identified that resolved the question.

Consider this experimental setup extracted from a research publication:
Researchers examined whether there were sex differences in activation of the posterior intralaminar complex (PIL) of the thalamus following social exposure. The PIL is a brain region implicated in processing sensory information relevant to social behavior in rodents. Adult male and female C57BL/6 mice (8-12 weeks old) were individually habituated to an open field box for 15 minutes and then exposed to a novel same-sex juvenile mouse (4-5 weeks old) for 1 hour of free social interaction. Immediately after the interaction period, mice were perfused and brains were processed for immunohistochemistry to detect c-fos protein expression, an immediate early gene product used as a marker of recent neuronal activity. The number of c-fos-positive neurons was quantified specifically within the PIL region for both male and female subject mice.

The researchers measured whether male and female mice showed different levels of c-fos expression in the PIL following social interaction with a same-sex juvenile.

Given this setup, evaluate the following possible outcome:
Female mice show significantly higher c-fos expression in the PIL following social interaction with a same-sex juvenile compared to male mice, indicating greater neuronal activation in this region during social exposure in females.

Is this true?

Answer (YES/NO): NO